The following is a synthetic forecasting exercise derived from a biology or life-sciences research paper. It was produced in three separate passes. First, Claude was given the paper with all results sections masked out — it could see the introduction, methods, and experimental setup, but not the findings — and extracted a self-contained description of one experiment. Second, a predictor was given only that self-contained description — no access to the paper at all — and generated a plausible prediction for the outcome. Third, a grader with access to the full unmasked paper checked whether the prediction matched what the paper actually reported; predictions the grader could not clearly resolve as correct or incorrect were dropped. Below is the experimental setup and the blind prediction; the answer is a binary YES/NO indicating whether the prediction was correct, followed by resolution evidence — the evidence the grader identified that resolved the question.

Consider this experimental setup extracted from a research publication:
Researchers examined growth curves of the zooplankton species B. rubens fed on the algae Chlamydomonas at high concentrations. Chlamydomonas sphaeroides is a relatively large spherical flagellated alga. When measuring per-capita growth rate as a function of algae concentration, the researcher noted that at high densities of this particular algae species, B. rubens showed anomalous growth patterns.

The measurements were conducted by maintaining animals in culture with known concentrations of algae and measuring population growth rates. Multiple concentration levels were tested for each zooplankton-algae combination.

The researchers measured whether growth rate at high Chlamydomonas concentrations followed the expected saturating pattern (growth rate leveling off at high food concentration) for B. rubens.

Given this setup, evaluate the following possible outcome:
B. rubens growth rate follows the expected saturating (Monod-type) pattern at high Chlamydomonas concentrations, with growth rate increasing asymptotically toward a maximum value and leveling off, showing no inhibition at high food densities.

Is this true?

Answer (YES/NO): NO